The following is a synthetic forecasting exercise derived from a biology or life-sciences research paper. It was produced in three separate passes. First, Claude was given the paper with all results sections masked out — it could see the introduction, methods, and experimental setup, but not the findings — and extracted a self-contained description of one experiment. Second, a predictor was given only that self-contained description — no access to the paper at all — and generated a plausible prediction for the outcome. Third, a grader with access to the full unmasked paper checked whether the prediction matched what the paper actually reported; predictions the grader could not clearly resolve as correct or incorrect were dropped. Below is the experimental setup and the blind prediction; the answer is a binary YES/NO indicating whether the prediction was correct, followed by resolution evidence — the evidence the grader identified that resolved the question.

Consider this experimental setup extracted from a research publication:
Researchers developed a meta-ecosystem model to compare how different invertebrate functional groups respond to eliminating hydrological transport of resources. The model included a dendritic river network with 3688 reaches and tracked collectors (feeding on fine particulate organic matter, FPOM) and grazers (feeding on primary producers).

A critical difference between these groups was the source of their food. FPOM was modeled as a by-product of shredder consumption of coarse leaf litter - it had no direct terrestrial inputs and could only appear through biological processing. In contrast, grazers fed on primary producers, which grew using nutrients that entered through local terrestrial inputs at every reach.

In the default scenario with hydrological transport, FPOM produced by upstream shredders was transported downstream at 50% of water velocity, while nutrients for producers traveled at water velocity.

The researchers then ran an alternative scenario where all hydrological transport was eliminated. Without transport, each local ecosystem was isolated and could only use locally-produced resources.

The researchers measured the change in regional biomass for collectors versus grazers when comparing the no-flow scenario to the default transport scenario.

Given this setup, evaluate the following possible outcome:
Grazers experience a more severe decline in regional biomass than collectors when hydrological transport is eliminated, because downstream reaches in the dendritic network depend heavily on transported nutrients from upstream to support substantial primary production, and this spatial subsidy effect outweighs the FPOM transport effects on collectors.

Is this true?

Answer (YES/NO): NO